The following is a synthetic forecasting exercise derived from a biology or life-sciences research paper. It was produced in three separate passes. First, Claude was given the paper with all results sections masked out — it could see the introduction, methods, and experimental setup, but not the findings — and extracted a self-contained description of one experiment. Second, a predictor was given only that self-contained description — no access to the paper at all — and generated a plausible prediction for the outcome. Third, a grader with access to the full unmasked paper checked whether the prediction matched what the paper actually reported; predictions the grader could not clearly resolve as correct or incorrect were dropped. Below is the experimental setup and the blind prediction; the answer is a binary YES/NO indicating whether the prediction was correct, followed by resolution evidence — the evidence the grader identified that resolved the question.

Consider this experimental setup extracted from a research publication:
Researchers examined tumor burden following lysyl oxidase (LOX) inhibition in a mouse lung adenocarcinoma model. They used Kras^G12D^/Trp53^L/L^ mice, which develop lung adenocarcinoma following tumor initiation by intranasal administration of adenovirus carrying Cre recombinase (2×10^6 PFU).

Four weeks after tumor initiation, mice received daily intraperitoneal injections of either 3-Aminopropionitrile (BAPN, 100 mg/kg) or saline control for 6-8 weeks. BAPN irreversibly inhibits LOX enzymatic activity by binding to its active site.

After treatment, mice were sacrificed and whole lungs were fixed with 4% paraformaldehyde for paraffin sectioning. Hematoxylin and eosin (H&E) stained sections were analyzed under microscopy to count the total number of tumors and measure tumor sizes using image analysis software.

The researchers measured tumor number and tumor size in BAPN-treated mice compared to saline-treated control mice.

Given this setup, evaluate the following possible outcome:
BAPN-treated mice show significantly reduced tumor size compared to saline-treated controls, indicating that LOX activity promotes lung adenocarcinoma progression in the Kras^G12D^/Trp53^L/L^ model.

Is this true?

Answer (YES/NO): YES